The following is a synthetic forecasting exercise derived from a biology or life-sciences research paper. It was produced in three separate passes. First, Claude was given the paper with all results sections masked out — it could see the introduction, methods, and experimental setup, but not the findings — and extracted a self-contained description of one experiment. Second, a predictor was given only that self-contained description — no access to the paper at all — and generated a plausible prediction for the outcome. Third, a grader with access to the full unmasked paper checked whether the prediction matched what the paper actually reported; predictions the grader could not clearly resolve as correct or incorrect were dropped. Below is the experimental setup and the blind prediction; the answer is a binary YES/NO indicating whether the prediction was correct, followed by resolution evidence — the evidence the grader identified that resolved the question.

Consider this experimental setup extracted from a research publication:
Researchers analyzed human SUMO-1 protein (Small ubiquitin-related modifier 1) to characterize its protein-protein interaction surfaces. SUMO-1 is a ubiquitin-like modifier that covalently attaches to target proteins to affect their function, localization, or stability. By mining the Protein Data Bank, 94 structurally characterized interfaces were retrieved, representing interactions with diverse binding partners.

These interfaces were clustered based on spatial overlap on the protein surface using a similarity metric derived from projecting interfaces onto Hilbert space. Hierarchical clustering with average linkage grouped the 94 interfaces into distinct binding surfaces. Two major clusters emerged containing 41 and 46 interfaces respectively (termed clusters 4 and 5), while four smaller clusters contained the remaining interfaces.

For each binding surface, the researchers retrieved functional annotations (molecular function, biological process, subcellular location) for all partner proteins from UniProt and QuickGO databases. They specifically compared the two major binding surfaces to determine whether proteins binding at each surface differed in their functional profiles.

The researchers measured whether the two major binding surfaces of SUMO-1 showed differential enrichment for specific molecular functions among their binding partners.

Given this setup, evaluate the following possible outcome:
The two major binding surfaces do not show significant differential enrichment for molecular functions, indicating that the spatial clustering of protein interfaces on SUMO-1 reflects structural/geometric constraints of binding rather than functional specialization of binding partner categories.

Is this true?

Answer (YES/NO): NO